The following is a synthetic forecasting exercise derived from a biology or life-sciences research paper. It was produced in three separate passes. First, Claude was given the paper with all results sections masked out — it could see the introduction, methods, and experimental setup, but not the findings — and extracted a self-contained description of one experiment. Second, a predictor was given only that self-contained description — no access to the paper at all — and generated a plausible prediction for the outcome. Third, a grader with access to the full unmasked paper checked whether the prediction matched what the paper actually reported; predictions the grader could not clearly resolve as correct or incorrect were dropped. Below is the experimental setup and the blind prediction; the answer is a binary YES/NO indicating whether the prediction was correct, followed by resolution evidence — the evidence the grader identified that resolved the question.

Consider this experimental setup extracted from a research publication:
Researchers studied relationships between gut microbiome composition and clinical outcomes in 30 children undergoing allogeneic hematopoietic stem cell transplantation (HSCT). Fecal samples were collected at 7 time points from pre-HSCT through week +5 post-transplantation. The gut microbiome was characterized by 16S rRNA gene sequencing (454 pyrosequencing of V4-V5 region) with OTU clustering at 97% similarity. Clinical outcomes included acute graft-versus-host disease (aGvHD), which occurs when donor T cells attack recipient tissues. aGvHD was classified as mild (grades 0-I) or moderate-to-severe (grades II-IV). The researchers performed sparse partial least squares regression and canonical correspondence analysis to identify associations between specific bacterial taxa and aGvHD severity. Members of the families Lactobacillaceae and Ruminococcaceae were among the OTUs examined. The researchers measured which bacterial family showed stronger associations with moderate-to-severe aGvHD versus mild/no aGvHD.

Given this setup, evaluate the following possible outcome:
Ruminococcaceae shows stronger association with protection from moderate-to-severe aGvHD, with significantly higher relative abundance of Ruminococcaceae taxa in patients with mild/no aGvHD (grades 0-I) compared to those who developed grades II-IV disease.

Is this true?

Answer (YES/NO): YES